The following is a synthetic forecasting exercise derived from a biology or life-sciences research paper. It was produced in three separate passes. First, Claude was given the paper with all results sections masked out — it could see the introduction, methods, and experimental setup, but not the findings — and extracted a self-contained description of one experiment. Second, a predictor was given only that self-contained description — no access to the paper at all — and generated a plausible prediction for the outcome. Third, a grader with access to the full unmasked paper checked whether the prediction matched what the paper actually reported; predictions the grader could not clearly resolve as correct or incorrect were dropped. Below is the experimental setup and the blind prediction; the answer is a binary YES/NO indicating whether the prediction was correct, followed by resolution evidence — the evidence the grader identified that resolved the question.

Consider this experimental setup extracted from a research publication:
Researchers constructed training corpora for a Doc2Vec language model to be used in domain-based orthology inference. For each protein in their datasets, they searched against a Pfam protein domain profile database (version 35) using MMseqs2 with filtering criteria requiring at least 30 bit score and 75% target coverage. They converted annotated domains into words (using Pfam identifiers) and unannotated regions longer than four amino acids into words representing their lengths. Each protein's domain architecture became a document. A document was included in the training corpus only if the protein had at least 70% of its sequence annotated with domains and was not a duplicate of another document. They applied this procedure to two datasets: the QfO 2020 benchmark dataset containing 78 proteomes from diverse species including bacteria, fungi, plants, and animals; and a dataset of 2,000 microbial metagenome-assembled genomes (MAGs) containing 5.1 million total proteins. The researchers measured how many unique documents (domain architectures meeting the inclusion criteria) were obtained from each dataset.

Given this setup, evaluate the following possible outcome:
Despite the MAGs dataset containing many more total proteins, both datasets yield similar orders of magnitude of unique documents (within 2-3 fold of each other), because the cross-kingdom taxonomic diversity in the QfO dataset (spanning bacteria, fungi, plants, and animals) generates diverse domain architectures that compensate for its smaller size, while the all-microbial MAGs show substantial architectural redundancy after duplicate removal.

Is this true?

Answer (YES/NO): NO